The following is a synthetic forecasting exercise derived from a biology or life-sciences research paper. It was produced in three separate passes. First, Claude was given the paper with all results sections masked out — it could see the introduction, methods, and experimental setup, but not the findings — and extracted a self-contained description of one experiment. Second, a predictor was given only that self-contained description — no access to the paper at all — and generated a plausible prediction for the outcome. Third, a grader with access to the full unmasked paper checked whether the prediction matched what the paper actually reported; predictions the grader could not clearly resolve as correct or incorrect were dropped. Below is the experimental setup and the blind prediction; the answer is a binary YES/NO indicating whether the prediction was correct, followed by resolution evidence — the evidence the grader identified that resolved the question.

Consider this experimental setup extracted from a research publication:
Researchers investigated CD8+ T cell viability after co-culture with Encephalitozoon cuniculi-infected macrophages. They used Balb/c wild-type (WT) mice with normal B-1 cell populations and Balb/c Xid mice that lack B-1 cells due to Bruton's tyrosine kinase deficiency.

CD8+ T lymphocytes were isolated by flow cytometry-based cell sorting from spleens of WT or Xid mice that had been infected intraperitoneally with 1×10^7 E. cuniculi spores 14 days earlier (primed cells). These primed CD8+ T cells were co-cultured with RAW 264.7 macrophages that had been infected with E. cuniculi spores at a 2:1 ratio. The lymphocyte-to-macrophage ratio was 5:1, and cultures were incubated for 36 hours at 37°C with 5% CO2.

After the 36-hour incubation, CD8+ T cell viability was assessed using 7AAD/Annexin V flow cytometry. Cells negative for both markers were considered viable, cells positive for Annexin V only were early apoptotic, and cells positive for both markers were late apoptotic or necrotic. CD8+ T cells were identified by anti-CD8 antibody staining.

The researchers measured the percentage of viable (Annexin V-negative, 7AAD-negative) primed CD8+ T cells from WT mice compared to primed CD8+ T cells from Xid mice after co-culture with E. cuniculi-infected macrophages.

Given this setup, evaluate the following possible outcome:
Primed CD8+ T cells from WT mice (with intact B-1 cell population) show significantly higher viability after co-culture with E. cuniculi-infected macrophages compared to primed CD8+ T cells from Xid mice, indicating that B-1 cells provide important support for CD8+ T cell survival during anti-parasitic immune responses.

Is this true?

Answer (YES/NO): YES